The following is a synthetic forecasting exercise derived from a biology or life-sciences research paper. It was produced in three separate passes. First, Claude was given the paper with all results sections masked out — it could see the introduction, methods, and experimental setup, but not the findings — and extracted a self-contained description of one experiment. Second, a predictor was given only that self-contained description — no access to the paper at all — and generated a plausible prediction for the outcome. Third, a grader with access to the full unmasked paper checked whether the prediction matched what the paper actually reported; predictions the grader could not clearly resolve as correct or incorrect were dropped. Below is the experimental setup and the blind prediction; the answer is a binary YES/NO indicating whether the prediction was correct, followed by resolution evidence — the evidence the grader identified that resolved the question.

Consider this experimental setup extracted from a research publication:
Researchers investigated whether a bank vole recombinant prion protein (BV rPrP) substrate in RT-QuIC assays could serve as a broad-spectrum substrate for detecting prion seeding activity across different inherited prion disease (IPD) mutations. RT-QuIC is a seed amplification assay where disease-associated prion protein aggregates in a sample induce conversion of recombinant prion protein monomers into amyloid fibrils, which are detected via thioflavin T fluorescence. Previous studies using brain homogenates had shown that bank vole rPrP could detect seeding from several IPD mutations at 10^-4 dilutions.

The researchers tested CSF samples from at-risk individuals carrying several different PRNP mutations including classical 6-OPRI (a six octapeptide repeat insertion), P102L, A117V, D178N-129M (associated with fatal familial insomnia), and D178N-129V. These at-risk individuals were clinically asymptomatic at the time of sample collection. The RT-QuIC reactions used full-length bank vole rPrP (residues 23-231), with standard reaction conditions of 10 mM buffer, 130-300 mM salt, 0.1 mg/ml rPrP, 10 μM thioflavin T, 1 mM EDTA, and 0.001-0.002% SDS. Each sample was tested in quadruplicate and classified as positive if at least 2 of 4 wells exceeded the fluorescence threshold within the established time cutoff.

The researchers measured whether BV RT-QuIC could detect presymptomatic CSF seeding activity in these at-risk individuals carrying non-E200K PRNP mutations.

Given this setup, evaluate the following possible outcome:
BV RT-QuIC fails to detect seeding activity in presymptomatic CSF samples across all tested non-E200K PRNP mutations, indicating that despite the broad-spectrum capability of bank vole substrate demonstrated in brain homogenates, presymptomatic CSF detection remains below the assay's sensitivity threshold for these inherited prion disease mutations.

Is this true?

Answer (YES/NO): YES